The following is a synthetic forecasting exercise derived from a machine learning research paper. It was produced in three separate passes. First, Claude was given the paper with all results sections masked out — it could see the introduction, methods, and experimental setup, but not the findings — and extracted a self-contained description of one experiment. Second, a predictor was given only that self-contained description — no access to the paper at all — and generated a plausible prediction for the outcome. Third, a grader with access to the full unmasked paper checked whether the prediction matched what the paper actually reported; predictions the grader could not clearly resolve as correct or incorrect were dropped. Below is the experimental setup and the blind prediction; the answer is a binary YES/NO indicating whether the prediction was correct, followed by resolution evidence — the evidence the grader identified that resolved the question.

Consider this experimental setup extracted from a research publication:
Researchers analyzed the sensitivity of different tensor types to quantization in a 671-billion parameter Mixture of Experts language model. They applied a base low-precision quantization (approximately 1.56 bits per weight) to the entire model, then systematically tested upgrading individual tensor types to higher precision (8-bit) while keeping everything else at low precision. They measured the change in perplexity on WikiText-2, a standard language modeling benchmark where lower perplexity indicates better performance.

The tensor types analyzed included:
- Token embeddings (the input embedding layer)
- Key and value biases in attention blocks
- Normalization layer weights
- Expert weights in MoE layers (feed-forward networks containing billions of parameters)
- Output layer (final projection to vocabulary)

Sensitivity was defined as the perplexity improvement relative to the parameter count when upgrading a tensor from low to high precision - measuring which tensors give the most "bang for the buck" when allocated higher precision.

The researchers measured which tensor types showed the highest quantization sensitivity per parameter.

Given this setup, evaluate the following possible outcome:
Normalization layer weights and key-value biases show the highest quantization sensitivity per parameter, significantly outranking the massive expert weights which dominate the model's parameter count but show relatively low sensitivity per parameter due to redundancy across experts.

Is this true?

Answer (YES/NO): NO